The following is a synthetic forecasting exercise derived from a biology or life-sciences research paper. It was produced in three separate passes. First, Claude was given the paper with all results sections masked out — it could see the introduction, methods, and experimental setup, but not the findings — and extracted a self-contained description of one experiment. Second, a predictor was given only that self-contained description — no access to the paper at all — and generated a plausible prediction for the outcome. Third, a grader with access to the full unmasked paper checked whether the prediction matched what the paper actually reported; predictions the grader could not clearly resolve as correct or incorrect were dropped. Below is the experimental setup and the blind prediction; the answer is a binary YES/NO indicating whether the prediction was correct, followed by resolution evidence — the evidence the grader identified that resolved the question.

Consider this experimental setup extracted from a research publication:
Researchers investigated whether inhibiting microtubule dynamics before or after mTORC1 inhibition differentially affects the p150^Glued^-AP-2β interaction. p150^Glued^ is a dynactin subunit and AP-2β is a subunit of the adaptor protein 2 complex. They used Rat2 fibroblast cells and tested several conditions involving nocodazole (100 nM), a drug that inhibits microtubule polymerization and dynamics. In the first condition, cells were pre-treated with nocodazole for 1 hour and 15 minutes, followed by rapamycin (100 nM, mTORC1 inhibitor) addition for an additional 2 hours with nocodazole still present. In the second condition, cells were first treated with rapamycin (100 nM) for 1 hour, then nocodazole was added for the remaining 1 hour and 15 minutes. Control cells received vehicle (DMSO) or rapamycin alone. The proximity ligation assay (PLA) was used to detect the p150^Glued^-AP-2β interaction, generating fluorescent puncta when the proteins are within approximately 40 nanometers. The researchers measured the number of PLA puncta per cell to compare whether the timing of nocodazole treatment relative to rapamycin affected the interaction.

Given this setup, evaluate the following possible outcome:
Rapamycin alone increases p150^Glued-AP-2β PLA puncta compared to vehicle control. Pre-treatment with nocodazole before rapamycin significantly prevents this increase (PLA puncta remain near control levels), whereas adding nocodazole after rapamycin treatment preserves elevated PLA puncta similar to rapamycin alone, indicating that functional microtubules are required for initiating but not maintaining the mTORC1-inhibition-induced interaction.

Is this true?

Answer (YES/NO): NO